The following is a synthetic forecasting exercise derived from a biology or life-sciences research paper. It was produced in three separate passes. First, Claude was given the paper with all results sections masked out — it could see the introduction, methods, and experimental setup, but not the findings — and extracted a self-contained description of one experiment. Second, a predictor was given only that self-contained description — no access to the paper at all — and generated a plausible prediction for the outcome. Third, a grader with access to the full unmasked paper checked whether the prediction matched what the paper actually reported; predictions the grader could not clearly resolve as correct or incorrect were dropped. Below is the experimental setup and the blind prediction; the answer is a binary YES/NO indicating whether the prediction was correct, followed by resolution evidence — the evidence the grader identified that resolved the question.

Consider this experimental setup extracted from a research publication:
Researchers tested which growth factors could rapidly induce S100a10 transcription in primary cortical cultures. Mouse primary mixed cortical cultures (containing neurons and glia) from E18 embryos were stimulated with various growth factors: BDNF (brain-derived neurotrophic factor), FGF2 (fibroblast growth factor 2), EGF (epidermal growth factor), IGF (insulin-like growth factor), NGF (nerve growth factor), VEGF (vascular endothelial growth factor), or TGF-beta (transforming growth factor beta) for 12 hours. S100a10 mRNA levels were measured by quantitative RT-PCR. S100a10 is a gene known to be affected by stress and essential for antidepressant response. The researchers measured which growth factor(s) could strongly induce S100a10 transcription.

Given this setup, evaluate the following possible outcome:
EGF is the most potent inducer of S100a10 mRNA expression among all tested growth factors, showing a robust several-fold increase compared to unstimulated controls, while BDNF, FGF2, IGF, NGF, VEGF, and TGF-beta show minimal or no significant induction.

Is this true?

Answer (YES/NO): NO